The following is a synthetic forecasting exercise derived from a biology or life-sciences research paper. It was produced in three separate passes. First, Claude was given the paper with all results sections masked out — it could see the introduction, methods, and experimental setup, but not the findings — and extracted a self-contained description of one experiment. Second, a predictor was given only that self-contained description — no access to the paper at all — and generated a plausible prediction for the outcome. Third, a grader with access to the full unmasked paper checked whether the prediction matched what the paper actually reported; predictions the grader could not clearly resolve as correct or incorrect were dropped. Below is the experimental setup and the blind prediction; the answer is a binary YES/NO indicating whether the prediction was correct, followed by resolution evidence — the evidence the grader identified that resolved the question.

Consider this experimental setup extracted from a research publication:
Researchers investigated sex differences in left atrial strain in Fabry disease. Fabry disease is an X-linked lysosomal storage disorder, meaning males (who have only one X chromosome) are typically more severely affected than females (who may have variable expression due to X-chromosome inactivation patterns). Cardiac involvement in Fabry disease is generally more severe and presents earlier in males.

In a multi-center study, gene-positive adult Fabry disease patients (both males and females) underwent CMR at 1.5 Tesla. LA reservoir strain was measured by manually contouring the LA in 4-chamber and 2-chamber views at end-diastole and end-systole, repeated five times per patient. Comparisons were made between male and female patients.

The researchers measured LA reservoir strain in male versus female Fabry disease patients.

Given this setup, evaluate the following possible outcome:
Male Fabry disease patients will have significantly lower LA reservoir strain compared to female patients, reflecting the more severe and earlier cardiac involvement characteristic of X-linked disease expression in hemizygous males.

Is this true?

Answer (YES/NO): YES